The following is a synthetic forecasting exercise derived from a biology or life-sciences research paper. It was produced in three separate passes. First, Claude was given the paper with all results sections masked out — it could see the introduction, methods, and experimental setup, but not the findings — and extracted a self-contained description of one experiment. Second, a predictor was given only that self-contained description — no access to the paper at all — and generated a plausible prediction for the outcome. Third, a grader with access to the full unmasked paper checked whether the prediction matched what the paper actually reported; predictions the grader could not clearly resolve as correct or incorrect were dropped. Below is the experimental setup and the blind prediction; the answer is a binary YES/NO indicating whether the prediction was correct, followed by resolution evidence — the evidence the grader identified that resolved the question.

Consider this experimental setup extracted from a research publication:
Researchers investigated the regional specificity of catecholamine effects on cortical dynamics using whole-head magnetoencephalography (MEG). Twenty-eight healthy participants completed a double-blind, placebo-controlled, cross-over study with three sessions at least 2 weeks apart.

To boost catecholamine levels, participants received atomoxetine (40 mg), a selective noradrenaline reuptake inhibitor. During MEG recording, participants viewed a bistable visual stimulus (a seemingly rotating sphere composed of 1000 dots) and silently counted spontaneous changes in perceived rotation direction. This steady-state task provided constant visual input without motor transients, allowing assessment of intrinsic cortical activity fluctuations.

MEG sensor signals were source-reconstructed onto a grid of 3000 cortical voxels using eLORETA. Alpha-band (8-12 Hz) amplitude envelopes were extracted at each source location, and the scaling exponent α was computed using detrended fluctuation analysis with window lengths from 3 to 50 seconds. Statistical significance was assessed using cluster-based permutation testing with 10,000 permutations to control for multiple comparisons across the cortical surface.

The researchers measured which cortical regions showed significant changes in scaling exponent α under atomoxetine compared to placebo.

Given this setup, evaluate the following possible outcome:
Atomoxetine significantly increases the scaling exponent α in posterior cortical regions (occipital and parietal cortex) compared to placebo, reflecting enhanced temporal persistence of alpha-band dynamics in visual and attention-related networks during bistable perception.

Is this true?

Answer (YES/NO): YES